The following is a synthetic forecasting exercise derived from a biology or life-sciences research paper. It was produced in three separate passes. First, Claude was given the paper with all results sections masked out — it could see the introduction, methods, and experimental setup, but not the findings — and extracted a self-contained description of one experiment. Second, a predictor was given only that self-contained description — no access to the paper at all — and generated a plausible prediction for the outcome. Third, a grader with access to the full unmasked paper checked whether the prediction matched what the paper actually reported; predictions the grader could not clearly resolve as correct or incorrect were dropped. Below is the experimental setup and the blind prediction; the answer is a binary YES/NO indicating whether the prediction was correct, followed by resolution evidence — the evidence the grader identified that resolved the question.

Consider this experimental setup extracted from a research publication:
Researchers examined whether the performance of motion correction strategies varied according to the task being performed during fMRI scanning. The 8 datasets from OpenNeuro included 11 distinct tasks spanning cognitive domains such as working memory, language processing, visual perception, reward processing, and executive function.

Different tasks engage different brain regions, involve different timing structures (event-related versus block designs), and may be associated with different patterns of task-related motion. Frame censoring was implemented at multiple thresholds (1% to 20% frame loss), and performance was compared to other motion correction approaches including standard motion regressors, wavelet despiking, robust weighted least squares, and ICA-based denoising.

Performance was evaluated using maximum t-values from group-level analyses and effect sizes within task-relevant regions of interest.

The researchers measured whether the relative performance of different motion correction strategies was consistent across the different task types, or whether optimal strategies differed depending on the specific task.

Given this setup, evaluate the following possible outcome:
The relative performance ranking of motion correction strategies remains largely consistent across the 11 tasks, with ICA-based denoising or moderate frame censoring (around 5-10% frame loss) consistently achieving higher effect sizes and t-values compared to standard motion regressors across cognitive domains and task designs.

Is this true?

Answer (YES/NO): NO